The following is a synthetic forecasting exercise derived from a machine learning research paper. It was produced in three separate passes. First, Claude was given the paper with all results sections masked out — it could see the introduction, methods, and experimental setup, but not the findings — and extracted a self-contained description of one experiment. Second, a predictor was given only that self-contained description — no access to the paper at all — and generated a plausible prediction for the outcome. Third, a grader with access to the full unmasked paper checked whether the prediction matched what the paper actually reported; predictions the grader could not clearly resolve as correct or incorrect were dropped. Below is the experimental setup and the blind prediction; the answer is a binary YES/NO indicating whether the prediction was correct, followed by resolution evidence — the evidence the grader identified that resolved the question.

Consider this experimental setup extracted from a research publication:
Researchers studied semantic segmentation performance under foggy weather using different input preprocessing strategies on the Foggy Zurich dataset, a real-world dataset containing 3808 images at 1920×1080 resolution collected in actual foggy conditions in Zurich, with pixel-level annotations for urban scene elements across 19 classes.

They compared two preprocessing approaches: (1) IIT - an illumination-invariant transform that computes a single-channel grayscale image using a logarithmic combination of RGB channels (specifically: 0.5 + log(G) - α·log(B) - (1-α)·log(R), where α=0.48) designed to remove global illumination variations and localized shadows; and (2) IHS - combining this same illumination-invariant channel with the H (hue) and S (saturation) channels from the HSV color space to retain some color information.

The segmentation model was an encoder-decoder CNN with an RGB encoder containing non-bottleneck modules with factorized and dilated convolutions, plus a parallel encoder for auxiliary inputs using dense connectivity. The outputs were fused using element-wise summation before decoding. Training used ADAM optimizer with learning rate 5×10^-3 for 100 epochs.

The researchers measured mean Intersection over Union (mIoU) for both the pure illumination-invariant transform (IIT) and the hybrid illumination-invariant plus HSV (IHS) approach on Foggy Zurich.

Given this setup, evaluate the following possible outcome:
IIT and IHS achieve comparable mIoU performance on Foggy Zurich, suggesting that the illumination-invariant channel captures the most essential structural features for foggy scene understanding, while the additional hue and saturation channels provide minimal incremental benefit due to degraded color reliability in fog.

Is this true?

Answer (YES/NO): NO